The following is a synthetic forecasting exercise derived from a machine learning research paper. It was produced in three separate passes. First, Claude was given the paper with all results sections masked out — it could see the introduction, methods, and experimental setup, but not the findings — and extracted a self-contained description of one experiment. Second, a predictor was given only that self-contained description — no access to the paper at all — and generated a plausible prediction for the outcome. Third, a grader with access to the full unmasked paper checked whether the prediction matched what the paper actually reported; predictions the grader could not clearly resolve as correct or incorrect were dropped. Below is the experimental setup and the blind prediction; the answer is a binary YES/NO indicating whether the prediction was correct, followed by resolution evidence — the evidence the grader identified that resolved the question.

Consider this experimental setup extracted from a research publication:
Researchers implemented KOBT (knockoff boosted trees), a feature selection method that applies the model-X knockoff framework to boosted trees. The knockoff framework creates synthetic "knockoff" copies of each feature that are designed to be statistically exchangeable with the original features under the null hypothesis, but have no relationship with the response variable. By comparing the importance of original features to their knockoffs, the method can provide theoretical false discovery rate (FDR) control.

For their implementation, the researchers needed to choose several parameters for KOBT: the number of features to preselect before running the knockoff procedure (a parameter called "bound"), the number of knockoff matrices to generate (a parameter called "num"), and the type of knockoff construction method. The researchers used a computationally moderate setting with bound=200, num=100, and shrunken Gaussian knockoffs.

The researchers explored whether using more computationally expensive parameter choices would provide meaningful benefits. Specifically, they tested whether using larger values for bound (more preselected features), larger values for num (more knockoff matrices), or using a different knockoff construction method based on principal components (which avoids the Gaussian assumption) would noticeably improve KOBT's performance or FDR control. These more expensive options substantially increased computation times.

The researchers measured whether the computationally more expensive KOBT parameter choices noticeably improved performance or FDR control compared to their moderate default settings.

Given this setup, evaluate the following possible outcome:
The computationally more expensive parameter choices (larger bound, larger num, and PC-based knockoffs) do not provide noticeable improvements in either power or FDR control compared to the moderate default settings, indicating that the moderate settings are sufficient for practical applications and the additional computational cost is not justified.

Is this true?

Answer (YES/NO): YES